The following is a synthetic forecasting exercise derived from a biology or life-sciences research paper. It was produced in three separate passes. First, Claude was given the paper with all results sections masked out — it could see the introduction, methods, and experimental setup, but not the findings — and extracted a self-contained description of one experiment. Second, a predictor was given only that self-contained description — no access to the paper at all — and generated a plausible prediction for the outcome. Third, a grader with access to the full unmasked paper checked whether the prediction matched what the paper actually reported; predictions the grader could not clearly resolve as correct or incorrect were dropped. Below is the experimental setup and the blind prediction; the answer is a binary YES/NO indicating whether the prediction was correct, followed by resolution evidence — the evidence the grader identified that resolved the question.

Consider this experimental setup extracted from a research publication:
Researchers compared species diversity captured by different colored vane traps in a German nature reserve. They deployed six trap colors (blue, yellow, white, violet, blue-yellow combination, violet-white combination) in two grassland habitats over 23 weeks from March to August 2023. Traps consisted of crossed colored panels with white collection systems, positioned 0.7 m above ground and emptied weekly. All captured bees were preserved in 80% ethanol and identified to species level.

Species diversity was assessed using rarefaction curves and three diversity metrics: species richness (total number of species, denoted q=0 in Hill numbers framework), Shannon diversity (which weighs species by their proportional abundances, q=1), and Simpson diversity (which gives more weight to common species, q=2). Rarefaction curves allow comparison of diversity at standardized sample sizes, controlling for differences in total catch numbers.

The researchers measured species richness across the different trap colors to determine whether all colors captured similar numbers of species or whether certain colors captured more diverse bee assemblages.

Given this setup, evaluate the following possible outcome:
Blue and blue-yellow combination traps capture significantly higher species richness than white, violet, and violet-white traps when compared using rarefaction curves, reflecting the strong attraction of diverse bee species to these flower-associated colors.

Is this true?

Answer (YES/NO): NO